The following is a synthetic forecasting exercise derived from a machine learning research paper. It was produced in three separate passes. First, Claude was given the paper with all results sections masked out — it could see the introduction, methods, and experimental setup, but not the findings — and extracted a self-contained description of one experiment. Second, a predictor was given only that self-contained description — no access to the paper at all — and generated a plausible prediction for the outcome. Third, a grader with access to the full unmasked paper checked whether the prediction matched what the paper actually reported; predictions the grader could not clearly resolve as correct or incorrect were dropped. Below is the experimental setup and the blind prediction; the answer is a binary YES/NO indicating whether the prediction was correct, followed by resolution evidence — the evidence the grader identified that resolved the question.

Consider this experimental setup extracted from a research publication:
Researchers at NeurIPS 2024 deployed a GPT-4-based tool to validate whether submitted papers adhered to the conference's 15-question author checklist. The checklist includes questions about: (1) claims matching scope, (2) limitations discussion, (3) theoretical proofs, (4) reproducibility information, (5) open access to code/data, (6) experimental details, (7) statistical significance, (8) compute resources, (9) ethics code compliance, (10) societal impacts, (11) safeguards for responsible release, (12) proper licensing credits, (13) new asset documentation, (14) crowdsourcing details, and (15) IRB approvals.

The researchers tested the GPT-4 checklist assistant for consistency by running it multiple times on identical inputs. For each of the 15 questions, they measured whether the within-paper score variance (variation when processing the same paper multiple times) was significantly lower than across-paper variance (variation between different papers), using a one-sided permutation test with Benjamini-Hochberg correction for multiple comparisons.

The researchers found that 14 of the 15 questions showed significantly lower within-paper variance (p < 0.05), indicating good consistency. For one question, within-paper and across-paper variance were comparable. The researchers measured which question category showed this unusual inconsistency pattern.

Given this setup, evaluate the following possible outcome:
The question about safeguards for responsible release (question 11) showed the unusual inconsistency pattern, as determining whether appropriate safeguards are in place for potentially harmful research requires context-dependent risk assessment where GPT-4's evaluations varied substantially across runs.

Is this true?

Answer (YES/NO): NO